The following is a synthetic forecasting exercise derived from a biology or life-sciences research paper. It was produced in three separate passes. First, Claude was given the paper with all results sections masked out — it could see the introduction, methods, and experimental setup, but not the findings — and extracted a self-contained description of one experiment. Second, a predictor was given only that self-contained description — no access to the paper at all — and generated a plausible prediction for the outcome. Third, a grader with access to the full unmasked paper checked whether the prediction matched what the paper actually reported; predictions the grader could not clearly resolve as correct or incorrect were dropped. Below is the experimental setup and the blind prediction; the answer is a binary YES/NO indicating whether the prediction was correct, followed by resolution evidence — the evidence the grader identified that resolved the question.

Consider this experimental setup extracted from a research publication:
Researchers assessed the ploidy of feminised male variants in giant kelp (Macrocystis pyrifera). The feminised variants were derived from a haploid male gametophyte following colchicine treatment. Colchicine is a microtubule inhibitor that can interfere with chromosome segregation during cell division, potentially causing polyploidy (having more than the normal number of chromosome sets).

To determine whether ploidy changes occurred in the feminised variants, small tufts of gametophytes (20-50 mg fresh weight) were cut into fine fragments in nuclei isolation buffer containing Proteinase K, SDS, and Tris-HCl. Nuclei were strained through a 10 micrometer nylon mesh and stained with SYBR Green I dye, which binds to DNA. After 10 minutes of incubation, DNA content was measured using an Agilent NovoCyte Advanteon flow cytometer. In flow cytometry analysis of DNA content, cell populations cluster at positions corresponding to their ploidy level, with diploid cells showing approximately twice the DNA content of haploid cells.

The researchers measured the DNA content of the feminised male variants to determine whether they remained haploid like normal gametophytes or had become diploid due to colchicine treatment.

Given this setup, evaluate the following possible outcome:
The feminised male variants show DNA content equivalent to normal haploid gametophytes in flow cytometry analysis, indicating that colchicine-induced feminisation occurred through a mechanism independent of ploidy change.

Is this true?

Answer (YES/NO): YES